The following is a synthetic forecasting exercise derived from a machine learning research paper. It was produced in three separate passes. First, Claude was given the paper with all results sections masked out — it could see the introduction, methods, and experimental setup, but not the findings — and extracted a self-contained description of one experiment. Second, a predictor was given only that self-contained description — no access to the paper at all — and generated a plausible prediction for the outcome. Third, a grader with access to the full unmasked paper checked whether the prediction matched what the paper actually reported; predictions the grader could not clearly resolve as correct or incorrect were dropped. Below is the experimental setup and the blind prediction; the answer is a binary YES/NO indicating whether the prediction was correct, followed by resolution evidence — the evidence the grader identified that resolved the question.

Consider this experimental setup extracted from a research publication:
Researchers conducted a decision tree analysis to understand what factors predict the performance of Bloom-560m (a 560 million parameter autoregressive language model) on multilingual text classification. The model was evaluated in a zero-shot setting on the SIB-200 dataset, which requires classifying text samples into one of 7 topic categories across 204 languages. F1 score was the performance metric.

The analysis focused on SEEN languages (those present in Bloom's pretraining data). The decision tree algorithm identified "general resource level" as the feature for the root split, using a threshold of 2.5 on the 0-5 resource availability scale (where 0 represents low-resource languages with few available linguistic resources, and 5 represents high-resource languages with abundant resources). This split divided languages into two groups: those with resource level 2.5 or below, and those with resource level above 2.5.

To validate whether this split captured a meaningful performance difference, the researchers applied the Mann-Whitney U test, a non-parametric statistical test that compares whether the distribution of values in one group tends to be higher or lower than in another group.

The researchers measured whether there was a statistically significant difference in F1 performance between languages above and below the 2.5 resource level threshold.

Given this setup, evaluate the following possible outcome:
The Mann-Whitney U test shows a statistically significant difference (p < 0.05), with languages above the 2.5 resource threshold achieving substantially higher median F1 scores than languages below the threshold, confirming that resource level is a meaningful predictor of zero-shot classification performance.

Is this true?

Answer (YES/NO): YES